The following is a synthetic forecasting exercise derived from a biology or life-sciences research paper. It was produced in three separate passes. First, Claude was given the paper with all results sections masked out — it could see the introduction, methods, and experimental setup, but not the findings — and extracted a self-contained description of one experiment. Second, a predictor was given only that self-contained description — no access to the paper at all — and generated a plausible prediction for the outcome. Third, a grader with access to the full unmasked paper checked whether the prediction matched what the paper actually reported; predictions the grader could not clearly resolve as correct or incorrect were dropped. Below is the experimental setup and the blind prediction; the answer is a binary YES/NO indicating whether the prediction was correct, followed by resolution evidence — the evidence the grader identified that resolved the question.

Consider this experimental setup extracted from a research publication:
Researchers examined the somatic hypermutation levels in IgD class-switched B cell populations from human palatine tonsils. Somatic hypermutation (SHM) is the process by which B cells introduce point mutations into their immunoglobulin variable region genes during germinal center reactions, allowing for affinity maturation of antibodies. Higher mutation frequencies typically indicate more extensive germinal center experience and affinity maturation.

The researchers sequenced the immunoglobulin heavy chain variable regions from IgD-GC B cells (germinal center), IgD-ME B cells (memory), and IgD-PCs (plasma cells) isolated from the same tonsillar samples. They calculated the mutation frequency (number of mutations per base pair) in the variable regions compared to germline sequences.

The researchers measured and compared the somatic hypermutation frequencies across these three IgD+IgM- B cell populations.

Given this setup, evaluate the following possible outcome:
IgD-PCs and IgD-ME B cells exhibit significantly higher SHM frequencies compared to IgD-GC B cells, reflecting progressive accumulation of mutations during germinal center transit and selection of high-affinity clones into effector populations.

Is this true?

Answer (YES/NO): NO